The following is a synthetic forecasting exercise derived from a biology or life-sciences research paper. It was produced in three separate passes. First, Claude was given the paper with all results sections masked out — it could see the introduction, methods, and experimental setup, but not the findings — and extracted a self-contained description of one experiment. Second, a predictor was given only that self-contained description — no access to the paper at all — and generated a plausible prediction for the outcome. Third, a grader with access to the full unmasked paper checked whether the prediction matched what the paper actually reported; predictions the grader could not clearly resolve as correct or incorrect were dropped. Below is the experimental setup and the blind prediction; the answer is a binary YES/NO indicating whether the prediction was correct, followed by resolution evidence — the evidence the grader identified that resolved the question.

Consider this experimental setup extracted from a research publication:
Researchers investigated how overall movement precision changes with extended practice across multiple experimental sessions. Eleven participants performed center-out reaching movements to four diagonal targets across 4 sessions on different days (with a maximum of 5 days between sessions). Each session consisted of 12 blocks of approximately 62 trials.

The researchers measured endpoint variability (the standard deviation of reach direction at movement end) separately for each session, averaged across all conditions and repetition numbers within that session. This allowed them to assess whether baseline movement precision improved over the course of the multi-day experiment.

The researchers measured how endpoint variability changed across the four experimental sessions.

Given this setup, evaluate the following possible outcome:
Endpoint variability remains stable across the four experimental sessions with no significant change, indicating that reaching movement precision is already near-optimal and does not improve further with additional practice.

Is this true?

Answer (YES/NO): NO